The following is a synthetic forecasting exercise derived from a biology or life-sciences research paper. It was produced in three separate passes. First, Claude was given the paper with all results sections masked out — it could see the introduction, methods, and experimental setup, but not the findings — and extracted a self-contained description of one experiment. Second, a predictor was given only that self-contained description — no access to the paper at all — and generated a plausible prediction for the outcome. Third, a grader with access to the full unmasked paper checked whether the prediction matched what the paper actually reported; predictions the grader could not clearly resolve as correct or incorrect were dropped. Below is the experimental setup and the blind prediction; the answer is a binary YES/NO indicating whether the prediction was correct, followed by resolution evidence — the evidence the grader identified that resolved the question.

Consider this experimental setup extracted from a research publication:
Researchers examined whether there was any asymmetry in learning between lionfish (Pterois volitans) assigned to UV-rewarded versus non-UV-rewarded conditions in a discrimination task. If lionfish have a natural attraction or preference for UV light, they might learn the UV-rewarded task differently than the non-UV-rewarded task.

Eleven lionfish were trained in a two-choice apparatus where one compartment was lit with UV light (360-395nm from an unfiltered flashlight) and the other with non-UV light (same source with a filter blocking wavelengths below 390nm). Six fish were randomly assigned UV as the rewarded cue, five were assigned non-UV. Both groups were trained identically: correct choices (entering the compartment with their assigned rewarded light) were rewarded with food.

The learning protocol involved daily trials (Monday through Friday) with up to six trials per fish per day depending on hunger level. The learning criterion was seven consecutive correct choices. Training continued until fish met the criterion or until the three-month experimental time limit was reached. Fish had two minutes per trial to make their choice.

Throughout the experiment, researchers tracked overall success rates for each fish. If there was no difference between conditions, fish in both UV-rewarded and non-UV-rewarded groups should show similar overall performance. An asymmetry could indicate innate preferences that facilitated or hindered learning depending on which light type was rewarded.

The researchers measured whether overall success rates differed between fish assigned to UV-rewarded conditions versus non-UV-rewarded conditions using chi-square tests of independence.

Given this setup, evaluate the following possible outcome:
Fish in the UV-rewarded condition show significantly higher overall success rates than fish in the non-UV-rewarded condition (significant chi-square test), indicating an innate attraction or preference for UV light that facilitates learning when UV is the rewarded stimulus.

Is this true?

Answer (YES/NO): NO